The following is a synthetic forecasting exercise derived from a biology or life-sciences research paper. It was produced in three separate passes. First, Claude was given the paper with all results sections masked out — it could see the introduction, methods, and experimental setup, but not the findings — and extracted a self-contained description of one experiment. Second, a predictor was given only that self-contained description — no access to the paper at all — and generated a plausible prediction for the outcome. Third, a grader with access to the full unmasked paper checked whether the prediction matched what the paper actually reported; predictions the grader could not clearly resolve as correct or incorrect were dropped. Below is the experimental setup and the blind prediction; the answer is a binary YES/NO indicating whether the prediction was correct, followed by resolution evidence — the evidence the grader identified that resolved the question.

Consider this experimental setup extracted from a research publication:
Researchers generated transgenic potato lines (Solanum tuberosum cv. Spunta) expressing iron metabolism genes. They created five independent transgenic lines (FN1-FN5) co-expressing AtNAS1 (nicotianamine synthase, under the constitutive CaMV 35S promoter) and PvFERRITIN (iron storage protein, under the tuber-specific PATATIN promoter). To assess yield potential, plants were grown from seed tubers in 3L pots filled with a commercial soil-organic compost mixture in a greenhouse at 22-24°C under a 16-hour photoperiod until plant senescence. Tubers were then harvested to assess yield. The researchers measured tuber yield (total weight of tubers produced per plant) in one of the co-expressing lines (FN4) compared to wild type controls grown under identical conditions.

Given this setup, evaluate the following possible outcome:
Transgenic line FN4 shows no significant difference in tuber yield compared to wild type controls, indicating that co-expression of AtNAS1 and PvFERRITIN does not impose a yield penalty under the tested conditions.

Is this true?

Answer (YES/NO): YES